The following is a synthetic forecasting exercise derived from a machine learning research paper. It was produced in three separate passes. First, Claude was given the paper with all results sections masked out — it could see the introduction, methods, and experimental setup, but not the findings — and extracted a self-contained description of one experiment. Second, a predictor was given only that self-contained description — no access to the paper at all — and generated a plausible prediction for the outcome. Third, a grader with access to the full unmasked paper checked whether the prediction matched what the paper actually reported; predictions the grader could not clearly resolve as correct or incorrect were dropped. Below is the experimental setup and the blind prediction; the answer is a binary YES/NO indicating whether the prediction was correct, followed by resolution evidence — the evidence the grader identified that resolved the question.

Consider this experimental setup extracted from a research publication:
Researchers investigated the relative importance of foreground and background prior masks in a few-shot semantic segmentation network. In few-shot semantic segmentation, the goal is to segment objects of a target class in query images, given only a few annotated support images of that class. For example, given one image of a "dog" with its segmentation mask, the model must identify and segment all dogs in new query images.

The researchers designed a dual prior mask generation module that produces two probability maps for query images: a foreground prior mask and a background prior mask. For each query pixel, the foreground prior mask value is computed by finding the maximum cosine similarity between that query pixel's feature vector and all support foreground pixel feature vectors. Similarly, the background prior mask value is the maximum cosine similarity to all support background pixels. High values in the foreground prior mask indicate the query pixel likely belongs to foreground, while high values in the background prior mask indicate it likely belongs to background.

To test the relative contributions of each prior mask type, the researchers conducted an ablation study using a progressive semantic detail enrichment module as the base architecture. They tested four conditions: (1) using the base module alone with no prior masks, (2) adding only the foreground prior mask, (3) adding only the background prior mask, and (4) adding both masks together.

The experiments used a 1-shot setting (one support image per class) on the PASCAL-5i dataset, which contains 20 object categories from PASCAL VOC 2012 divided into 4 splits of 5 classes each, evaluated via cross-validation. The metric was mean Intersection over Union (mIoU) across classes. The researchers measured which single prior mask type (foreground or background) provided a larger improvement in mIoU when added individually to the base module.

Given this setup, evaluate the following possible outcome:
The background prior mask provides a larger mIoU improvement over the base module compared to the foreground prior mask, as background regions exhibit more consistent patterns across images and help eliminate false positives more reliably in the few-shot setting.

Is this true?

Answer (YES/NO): NO